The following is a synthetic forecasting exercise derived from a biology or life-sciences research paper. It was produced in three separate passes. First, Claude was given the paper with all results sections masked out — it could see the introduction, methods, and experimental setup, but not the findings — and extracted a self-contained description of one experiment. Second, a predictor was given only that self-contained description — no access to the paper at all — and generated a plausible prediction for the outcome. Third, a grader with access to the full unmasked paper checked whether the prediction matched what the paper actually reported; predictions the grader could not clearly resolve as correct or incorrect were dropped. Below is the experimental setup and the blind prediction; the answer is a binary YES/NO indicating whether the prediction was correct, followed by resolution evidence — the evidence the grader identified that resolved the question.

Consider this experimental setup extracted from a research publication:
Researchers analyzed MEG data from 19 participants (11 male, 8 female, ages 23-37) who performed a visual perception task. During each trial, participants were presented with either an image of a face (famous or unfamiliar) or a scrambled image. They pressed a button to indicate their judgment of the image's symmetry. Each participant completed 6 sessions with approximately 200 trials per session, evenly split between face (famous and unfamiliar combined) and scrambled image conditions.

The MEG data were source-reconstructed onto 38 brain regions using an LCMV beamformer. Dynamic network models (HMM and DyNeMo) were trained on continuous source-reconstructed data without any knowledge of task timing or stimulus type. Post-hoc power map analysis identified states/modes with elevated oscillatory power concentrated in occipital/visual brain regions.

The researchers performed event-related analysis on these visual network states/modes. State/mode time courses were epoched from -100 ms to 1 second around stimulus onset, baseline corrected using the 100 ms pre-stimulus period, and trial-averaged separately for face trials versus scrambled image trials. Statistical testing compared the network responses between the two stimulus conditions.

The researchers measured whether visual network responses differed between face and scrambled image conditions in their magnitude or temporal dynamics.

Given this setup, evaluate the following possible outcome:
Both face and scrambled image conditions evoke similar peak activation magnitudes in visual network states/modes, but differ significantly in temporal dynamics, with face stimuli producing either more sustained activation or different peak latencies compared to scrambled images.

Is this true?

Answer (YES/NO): NO